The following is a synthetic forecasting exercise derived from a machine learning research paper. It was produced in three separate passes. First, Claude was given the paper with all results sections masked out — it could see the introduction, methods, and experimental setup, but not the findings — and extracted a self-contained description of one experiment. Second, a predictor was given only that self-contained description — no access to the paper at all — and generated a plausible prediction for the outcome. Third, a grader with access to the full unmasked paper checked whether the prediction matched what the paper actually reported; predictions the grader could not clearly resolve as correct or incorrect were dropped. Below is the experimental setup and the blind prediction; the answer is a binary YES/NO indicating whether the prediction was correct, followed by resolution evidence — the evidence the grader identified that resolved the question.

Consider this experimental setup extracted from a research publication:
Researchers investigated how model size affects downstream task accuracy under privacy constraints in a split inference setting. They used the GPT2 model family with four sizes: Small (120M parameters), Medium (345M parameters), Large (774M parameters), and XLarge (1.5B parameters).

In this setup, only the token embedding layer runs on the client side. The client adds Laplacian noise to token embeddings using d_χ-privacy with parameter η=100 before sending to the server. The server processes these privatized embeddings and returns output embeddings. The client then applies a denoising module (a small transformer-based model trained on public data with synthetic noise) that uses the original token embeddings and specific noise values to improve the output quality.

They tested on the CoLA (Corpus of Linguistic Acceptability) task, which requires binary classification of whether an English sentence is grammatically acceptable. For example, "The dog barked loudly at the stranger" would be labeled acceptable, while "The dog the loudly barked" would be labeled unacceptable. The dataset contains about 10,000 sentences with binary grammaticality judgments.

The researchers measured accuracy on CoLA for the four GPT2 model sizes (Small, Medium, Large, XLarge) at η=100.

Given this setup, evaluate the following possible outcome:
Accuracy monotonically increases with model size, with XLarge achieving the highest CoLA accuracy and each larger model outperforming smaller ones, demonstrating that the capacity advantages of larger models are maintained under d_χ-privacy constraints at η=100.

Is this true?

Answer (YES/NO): NO